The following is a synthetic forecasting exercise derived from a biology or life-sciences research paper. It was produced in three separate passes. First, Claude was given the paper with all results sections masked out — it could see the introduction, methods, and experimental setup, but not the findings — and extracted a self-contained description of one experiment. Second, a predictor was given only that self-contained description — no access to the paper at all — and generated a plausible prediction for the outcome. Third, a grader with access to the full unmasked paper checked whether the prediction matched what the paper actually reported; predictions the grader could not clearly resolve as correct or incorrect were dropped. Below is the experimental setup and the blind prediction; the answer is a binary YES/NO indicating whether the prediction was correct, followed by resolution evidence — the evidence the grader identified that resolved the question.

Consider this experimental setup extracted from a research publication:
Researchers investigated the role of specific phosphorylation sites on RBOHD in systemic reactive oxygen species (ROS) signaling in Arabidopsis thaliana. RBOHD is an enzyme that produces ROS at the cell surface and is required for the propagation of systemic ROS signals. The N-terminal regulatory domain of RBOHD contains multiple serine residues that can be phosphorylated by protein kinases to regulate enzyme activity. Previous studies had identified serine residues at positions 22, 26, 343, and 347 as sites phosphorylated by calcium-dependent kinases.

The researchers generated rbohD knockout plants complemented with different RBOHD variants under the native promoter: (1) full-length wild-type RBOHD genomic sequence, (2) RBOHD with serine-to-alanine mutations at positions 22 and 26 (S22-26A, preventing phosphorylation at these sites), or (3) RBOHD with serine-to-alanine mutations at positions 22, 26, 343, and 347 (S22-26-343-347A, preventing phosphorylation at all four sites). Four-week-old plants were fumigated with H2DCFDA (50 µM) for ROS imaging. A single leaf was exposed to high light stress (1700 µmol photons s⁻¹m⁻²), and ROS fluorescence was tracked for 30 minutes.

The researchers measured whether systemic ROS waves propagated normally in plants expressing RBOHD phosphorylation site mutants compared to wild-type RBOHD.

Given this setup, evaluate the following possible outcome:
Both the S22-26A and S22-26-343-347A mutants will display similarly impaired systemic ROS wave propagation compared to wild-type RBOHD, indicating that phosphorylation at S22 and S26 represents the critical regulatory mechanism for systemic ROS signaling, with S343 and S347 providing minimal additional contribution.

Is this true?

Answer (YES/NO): NO